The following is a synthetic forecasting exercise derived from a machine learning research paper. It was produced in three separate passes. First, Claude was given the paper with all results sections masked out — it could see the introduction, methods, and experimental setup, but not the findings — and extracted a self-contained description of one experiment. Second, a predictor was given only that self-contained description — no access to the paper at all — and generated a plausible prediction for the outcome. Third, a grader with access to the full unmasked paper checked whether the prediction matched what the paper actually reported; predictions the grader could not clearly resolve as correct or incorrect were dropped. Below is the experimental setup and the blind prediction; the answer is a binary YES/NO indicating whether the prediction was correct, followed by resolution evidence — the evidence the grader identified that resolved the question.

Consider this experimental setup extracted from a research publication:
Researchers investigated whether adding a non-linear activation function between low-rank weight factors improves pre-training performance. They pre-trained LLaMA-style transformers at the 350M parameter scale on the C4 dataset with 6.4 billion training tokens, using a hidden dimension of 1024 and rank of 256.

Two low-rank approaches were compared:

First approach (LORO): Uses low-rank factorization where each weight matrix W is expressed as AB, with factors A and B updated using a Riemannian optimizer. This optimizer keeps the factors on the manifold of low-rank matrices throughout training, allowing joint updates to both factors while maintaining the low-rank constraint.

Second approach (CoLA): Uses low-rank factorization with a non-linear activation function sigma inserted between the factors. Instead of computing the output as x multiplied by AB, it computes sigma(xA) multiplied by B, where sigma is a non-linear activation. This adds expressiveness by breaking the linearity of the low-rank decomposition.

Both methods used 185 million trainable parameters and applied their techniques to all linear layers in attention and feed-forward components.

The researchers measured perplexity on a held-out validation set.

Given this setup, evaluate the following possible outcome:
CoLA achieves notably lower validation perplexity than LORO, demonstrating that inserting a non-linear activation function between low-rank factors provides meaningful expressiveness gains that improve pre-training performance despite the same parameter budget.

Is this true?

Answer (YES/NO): NO